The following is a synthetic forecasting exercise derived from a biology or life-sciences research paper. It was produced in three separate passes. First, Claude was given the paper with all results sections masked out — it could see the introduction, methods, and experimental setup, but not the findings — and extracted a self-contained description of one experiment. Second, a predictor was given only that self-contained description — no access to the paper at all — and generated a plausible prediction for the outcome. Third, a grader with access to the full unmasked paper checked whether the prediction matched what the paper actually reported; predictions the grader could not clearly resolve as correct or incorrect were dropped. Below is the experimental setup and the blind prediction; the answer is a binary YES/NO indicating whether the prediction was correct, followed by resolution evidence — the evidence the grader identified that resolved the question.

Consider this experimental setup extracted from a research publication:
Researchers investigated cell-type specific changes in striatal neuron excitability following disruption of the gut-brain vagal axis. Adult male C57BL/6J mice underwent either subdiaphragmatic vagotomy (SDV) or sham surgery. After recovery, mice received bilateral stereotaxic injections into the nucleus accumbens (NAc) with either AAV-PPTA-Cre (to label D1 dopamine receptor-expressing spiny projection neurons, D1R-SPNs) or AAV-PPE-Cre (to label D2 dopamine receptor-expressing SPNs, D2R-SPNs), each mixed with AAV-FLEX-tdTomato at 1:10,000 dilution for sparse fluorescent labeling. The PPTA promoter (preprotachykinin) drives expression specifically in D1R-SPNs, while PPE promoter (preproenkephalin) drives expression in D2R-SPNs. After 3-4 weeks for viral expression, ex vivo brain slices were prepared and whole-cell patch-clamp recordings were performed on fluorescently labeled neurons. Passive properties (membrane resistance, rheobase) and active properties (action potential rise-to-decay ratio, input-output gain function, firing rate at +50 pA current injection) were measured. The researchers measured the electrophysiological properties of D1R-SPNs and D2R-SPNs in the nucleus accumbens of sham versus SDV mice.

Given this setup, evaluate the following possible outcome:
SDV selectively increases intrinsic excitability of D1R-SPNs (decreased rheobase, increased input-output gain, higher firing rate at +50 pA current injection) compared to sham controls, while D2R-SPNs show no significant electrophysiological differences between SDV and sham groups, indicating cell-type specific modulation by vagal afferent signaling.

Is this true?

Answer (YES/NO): NO